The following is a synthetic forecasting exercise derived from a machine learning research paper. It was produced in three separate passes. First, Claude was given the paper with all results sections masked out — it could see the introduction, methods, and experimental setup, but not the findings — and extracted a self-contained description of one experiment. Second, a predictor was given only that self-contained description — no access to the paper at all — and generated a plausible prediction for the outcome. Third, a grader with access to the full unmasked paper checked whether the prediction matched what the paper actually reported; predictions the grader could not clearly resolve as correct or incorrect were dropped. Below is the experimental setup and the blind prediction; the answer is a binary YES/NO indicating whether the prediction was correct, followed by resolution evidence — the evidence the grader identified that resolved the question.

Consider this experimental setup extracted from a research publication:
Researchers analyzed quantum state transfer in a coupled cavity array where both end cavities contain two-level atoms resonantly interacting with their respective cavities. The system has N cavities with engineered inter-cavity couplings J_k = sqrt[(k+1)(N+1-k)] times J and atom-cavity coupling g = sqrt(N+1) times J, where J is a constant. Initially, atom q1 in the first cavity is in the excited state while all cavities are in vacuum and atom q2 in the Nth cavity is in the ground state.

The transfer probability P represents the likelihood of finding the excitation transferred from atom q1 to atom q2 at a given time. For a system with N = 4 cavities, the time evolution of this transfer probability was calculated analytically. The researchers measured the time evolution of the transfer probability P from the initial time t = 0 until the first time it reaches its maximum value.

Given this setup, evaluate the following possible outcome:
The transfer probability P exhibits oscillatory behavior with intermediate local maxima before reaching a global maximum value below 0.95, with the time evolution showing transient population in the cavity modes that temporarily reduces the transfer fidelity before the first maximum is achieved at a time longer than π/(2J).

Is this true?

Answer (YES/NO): NO